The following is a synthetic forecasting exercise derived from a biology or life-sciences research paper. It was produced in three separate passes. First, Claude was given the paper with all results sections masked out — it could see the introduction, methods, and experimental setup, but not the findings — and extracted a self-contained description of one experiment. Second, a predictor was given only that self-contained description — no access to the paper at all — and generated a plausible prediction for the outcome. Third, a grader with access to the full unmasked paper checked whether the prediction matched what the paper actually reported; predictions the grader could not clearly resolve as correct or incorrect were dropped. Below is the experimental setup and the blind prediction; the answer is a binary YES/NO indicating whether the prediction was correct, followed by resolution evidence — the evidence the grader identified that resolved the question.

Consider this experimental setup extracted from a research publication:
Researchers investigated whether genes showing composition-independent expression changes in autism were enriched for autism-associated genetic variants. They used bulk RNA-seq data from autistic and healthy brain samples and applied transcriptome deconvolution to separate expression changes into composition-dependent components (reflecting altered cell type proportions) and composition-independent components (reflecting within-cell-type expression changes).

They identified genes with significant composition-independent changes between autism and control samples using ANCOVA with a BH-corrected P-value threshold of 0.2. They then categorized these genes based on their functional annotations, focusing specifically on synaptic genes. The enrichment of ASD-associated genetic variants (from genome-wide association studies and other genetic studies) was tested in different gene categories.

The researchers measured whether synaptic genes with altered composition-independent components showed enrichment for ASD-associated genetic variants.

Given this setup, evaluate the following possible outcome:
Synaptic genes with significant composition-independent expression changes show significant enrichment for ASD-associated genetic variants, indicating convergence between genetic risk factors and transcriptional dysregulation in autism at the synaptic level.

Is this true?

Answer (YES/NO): YES